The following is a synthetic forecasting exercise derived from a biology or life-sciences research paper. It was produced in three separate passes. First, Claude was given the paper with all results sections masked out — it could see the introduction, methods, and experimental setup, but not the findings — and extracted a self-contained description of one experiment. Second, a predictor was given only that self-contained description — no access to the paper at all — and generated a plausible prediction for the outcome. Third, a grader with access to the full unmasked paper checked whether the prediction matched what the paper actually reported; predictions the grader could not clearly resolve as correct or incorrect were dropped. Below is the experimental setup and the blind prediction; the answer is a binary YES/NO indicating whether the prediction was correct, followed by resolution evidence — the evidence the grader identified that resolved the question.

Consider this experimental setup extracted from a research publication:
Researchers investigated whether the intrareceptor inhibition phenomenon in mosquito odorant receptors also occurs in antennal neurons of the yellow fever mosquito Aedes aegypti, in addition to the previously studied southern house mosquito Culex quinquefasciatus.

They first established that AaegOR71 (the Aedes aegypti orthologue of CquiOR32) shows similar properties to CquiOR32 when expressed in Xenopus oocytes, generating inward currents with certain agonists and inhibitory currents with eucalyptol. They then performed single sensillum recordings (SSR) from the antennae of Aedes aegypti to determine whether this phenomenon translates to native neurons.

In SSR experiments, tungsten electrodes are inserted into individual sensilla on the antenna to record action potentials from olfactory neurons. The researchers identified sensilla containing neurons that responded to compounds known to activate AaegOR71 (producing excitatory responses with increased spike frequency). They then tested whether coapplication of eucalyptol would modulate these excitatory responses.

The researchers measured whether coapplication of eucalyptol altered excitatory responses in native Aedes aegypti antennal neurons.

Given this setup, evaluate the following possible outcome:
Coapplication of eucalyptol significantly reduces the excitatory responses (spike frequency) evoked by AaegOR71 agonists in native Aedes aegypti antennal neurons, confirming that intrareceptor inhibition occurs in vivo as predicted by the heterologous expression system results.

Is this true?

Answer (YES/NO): YES